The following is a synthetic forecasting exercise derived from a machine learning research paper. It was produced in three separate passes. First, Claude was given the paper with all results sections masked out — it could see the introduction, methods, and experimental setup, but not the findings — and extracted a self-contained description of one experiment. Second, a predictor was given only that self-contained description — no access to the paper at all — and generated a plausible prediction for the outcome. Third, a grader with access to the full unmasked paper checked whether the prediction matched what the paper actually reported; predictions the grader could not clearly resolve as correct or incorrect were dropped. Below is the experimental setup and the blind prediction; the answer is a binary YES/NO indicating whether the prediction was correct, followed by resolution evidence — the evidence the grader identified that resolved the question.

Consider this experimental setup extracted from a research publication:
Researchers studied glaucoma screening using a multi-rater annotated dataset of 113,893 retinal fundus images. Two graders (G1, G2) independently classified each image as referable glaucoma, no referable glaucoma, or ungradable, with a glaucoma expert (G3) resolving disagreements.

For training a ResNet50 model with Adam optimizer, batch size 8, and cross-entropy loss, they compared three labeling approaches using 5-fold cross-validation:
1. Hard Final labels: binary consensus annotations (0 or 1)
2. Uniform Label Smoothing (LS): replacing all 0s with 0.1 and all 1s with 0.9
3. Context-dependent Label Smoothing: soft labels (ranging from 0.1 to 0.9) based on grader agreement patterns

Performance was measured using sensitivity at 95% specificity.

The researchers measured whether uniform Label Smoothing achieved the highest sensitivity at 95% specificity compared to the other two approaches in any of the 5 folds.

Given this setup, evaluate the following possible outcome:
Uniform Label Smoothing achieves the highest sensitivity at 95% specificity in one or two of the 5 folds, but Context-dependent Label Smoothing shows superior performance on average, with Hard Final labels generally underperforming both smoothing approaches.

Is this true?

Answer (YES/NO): NO